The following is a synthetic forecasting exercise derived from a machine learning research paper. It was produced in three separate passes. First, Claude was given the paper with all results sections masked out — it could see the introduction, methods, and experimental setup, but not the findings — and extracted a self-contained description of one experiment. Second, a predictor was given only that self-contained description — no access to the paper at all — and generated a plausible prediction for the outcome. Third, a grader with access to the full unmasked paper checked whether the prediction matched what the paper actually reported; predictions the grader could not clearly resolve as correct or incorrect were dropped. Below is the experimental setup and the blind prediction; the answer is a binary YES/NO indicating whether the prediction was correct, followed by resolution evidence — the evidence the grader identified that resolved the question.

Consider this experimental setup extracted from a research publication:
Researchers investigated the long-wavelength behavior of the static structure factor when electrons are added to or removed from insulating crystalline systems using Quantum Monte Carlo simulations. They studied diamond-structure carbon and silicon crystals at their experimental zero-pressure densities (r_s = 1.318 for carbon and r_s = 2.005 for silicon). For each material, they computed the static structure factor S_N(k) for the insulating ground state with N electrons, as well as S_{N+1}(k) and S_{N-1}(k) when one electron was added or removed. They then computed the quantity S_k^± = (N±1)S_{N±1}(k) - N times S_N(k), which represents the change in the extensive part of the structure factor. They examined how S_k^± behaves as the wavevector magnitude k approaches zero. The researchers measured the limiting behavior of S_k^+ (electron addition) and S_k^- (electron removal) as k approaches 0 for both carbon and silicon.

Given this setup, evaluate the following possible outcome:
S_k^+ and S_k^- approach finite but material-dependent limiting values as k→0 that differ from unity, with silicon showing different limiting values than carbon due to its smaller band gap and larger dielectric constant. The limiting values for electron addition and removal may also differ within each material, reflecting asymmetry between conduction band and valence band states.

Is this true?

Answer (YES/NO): YES